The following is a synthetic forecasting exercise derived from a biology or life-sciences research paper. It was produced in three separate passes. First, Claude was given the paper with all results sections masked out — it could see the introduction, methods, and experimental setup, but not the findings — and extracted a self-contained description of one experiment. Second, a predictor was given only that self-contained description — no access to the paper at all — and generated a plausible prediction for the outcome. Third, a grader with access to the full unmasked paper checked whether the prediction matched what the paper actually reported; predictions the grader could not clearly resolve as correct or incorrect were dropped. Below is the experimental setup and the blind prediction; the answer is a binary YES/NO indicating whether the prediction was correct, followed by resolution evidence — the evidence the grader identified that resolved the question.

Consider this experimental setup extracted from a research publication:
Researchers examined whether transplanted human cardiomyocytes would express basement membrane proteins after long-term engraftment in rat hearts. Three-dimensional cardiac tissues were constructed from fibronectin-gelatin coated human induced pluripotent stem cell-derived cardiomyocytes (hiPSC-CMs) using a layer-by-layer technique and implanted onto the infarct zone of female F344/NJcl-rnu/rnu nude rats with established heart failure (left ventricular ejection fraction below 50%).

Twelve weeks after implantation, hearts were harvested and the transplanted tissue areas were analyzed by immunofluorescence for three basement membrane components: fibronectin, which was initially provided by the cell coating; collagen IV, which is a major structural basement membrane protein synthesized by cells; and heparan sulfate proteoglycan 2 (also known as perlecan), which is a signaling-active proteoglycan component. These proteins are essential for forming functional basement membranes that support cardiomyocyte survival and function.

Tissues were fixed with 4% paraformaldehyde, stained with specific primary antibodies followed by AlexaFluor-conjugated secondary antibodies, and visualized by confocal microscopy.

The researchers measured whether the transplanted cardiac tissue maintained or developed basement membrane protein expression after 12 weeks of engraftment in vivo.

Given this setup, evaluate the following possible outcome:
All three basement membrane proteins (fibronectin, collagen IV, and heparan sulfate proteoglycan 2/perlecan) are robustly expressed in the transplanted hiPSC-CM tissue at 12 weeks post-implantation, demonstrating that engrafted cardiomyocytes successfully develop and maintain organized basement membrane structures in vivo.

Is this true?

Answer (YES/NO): NO